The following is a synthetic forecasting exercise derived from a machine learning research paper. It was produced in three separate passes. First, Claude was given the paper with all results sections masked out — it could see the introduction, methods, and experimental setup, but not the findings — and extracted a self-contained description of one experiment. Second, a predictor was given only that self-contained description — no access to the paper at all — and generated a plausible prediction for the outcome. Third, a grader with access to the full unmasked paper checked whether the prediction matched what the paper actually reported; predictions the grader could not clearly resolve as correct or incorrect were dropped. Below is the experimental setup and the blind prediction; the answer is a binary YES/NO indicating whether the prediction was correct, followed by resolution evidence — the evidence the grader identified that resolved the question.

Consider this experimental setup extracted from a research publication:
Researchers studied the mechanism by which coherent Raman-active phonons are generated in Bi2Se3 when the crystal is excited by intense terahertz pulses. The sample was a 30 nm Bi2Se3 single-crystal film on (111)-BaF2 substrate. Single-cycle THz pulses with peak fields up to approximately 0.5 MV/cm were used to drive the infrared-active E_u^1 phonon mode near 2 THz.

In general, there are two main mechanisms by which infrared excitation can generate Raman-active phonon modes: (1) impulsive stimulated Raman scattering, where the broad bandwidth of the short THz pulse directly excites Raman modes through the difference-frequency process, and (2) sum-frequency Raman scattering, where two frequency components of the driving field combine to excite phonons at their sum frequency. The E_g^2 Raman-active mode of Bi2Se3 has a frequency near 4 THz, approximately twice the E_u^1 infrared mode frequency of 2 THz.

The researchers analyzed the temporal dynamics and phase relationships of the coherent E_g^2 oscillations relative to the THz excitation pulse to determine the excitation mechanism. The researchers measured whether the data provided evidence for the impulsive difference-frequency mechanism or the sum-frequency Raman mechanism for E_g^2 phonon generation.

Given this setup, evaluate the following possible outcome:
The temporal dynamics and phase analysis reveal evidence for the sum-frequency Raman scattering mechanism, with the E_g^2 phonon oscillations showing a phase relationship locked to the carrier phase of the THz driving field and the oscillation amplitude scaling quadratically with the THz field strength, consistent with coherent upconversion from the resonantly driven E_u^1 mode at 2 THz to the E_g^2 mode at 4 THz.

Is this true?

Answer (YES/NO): YES